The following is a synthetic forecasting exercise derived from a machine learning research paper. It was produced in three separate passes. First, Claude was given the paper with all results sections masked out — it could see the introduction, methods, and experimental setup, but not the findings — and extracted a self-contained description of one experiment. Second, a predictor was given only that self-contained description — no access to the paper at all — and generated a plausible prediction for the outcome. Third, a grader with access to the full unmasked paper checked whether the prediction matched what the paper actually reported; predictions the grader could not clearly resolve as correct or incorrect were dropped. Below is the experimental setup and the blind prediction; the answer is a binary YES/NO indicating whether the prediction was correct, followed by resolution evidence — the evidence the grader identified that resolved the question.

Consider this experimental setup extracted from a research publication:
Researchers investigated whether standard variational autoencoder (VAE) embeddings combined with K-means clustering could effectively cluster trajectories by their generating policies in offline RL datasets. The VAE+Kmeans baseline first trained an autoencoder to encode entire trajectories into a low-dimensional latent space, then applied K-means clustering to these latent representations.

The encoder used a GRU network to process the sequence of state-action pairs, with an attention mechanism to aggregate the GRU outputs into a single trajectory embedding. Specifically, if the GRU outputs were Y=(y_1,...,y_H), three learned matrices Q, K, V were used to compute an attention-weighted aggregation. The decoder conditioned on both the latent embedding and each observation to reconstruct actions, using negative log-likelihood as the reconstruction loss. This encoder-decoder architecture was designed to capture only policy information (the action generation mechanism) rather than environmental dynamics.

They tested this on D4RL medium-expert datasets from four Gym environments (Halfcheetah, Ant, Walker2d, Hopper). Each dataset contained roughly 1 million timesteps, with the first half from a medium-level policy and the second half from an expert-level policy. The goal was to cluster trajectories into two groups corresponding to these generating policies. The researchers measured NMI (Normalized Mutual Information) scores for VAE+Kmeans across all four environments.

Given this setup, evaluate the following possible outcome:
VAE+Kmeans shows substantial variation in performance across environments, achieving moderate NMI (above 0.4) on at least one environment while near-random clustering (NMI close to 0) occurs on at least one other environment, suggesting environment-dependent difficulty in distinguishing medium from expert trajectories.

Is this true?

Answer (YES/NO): NO